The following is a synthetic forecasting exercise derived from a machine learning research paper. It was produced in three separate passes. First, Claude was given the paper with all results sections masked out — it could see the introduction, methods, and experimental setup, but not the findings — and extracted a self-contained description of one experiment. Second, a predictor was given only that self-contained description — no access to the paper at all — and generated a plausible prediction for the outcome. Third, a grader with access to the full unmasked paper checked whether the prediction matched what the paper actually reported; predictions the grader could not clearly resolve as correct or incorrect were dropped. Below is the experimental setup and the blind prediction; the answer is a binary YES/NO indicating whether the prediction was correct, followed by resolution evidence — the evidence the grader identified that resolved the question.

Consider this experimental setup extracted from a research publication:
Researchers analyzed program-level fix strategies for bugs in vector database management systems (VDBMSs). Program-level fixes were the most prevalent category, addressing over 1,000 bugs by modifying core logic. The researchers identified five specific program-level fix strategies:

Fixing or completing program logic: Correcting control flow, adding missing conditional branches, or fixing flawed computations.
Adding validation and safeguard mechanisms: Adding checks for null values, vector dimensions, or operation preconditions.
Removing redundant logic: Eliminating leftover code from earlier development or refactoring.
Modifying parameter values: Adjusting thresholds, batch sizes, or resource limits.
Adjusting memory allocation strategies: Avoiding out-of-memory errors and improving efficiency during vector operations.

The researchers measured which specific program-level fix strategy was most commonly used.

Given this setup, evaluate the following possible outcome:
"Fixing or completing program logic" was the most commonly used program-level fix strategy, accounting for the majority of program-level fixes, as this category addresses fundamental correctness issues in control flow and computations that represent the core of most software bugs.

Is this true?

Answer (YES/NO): YES